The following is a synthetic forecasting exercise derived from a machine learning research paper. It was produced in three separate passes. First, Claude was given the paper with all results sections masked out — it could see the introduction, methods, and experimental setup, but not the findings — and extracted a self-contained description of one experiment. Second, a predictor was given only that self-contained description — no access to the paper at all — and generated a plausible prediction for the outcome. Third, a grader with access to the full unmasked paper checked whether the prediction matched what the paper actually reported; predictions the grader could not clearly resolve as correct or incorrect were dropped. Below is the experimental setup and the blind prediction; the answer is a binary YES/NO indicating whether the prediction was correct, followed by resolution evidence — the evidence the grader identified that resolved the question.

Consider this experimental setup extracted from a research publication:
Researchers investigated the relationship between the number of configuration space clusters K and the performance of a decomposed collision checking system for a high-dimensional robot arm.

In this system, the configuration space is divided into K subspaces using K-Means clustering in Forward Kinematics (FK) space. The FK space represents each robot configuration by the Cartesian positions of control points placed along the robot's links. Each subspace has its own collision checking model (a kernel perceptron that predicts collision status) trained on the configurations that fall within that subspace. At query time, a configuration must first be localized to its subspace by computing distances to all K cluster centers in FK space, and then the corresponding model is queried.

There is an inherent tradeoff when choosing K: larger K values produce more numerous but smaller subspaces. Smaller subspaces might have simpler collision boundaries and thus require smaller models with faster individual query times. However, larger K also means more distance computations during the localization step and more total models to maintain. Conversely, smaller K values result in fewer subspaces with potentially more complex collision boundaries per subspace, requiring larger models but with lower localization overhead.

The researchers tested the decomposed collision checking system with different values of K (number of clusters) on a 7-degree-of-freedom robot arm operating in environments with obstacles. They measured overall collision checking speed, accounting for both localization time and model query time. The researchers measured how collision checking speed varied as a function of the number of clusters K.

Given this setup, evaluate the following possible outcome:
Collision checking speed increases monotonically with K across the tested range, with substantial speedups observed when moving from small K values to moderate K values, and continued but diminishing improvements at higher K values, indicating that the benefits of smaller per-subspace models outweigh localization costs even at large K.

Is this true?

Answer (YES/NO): NO